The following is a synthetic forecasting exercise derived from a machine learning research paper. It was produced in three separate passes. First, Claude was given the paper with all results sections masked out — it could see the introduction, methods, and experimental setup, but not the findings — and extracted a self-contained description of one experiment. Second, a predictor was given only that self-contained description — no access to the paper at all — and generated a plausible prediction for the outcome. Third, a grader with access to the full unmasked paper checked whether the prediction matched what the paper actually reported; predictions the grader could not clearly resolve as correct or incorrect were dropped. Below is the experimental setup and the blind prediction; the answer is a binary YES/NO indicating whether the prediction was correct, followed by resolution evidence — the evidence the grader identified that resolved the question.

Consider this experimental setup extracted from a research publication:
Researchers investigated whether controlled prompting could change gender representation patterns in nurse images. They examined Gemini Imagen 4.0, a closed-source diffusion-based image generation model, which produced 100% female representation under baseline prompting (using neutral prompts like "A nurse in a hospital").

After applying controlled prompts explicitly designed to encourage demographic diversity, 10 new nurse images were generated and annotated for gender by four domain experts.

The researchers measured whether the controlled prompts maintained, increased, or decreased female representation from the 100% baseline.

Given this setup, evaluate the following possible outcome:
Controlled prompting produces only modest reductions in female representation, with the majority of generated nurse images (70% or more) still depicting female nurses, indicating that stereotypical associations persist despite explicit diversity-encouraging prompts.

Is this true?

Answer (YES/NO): NO